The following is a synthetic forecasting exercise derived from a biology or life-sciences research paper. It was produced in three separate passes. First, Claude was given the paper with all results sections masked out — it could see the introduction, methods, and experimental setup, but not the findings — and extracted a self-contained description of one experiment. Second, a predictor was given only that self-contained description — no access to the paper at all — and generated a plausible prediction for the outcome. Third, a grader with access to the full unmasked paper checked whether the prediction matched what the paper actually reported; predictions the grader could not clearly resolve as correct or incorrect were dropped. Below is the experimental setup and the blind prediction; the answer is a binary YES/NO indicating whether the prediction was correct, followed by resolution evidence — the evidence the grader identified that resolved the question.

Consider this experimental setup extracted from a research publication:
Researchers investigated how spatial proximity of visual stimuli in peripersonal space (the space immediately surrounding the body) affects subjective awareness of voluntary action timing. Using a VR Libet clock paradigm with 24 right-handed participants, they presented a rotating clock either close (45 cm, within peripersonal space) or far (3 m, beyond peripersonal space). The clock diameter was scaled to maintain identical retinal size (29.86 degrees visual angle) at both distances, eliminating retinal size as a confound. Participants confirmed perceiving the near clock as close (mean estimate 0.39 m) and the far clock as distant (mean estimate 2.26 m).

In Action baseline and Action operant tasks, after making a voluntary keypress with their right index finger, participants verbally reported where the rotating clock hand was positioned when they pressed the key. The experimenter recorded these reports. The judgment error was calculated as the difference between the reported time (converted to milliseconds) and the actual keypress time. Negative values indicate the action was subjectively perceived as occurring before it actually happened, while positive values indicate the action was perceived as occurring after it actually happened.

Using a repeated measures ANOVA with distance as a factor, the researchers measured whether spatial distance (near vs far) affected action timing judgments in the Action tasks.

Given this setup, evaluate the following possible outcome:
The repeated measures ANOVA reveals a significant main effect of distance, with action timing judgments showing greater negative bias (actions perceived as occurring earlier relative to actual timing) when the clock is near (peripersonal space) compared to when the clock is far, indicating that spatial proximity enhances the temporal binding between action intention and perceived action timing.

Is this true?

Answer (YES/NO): YES